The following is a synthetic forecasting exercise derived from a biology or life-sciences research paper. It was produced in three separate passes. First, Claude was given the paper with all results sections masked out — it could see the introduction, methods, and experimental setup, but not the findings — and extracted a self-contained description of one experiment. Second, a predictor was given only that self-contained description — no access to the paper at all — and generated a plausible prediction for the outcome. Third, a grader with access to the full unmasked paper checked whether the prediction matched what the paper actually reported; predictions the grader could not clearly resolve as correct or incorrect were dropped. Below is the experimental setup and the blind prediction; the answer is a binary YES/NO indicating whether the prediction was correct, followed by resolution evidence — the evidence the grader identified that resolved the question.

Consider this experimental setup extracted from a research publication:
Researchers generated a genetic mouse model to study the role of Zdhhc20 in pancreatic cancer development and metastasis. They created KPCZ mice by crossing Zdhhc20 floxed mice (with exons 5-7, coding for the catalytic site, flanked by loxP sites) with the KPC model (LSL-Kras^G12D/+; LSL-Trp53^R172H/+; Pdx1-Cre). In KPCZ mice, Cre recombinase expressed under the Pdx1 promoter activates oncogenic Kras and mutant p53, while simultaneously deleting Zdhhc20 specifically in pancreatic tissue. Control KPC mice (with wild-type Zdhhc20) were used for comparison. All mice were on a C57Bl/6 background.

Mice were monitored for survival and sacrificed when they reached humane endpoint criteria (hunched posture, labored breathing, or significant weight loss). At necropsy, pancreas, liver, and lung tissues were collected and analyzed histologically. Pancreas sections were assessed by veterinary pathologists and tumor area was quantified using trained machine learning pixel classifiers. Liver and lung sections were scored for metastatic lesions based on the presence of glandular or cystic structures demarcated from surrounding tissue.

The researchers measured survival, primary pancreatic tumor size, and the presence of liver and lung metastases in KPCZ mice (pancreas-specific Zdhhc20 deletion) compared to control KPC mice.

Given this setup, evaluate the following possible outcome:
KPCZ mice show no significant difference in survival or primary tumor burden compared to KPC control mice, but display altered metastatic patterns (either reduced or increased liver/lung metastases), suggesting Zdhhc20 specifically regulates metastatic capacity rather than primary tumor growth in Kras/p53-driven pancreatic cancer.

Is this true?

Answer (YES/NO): YES